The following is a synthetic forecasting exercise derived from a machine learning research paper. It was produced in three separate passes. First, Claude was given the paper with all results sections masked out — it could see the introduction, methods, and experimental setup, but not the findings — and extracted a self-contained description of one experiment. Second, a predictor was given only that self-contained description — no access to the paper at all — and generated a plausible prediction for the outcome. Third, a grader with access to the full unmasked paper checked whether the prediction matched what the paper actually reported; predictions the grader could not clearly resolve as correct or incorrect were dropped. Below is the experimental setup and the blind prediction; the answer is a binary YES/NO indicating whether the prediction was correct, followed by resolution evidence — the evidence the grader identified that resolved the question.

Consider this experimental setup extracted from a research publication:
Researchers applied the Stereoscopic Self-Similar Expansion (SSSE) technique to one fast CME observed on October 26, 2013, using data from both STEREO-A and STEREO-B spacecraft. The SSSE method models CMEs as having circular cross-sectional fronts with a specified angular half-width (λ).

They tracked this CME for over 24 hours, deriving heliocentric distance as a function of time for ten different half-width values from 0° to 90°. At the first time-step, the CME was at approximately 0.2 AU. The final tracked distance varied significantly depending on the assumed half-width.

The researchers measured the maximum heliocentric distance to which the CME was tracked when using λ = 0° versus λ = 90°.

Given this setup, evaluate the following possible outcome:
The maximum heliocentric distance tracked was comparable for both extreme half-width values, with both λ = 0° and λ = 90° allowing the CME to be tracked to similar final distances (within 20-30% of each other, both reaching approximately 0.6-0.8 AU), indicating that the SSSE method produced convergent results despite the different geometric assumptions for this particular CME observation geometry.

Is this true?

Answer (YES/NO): NO